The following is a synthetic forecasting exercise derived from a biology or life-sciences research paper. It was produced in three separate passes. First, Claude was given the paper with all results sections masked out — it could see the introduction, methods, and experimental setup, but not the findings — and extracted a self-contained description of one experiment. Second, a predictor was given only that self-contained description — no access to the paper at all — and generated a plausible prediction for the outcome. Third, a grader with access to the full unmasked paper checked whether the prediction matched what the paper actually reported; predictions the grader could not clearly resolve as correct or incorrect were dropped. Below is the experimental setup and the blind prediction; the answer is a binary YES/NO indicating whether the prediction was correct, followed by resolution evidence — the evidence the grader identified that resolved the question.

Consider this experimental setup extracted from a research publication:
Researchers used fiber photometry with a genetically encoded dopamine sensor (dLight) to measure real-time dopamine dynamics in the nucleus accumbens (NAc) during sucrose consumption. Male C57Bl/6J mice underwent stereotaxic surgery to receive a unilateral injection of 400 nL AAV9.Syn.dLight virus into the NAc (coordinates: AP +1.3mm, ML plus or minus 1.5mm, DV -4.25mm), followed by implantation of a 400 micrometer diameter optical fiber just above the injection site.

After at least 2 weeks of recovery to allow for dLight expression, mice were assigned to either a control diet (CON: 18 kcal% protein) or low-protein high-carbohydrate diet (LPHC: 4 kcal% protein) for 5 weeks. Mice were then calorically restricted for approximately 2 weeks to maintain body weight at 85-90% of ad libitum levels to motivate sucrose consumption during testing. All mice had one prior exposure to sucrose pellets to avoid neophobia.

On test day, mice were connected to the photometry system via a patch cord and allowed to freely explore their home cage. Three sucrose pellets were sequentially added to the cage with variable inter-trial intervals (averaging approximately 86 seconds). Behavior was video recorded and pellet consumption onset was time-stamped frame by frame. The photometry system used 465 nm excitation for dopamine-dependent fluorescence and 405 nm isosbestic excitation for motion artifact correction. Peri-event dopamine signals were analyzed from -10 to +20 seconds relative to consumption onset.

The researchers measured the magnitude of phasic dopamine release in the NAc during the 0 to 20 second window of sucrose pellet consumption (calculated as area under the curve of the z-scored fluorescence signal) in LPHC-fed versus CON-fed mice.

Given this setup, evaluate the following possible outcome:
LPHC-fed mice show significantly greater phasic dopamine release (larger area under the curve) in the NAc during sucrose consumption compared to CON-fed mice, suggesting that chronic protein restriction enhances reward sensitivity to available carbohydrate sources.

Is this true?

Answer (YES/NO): NO